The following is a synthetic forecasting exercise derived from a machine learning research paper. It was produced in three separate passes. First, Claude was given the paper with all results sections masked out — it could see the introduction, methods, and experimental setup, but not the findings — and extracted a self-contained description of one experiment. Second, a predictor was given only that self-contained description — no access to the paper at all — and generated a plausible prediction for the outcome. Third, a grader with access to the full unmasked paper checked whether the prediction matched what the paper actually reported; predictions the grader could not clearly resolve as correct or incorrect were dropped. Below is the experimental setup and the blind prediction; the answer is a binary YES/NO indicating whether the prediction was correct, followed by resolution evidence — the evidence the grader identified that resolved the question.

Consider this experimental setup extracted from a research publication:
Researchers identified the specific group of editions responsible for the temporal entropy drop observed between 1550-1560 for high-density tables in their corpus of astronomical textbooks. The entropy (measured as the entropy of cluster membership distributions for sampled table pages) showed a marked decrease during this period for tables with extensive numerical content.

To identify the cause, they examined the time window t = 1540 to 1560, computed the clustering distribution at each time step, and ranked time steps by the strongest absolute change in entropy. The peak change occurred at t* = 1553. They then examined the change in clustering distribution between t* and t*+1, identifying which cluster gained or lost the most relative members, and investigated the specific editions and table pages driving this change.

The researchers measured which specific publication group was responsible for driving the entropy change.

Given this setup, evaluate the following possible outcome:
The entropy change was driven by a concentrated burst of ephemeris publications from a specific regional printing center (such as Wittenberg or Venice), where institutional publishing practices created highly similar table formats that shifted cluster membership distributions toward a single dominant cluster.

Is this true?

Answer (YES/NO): NO